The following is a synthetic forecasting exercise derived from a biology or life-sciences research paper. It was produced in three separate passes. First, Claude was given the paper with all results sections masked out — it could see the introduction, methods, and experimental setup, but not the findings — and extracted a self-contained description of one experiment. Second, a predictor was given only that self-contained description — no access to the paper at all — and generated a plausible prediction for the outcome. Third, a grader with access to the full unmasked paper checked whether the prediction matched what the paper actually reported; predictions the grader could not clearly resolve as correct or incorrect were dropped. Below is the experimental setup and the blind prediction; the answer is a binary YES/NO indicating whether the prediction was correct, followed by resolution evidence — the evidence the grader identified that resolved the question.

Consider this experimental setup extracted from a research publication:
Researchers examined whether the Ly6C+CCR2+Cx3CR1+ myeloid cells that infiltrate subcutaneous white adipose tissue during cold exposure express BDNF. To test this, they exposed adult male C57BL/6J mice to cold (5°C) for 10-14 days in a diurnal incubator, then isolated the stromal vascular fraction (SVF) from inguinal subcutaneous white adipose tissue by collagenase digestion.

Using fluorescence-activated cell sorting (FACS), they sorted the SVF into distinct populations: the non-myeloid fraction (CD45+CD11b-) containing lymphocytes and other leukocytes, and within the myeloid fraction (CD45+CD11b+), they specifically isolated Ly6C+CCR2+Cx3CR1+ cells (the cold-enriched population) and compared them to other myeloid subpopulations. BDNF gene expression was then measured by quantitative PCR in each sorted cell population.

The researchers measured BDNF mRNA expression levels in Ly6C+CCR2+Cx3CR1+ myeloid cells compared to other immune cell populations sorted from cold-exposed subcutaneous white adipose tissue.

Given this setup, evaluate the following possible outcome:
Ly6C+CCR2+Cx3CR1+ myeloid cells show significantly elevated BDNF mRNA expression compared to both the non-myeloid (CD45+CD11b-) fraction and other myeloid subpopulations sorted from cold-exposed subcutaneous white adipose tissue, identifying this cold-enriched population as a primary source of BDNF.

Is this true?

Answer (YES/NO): NO